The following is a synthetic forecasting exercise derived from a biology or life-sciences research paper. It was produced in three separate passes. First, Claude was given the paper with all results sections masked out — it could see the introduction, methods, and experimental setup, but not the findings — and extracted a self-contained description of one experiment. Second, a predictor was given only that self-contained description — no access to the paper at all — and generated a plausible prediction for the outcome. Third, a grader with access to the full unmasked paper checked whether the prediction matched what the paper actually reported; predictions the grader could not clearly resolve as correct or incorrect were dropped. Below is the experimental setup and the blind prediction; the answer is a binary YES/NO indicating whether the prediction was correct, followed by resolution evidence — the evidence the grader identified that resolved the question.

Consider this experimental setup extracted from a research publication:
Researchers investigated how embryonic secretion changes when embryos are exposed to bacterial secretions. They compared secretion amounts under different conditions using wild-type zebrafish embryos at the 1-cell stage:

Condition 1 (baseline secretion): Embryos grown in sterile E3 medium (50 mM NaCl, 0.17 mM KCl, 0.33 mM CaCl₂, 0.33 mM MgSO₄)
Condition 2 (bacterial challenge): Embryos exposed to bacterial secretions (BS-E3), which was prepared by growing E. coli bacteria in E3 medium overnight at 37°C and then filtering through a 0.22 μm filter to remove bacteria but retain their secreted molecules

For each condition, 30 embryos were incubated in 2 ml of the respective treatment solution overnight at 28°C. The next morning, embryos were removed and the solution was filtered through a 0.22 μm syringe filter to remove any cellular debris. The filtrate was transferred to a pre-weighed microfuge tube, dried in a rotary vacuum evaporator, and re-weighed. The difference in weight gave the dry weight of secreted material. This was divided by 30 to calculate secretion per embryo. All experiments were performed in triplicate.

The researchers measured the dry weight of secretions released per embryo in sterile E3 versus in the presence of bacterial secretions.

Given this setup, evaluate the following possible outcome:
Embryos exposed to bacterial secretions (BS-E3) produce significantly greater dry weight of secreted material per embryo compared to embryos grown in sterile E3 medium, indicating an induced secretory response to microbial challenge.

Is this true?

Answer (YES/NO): YES